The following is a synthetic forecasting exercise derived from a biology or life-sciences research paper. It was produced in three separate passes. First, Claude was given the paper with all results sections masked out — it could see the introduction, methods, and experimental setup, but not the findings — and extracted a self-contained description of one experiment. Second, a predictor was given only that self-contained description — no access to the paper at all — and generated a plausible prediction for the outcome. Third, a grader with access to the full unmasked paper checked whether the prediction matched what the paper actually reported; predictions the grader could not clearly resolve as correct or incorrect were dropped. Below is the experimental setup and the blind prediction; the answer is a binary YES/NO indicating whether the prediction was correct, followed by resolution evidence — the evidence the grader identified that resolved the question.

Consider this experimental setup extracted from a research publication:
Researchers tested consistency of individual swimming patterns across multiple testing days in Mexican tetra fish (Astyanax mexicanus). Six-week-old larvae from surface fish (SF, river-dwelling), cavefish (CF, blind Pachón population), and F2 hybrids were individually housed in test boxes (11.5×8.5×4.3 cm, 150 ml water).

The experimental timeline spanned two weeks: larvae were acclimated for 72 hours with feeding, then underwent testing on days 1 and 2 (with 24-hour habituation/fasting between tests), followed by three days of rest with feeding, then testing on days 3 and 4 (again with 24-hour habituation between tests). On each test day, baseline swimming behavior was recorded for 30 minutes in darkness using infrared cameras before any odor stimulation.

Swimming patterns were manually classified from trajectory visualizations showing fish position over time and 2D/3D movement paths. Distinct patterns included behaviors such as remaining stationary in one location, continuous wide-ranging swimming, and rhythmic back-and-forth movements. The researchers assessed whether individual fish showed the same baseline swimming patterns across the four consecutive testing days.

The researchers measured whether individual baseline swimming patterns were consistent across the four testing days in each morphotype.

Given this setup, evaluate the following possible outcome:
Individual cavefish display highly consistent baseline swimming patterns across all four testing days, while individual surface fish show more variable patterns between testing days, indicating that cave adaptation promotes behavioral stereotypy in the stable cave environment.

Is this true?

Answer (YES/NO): NO